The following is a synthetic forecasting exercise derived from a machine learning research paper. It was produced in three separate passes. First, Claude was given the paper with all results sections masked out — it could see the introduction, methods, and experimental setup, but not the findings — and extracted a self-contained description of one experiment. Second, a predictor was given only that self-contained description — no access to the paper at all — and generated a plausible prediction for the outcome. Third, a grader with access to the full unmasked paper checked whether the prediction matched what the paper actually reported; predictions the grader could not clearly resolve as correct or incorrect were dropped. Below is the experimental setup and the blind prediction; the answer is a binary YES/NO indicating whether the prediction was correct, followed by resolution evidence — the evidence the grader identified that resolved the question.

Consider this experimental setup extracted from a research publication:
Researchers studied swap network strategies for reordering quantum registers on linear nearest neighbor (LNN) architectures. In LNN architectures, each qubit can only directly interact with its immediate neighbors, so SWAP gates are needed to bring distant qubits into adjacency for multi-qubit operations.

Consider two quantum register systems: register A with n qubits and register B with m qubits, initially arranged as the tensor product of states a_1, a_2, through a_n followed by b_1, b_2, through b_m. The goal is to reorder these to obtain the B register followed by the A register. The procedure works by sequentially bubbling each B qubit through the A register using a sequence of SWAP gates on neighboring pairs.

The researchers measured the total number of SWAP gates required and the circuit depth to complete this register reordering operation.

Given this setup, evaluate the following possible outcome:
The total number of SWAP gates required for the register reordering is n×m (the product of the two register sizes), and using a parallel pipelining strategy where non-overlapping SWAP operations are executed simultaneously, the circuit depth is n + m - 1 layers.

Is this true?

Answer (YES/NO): NO